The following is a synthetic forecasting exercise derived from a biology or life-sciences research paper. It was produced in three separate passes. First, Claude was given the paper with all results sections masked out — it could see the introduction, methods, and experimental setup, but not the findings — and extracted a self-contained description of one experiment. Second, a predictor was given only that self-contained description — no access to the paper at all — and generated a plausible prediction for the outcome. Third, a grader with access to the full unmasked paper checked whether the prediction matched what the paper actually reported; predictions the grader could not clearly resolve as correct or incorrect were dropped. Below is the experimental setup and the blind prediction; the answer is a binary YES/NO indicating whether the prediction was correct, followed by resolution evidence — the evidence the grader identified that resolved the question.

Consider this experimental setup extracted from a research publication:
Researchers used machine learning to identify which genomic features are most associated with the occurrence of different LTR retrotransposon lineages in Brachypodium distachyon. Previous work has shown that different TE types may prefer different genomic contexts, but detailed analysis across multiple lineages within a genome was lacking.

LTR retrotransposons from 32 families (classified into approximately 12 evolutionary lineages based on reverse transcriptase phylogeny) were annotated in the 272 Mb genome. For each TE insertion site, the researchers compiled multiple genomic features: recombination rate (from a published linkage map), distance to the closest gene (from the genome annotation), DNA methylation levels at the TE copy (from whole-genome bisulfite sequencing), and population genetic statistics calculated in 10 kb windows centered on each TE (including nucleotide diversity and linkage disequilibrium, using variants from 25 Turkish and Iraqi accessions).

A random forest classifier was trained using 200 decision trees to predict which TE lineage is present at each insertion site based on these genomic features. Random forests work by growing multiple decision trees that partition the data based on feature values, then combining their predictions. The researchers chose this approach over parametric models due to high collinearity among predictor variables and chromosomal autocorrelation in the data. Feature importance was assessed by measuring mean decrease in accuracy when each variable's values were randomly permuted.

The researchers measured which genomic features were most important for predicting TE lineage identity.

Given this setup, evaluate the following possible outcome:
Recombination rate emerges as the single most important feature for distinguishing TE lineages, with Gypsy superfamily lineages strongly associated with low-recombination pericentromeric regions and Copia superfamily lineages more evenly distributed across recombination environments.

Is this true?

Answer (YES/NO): NO